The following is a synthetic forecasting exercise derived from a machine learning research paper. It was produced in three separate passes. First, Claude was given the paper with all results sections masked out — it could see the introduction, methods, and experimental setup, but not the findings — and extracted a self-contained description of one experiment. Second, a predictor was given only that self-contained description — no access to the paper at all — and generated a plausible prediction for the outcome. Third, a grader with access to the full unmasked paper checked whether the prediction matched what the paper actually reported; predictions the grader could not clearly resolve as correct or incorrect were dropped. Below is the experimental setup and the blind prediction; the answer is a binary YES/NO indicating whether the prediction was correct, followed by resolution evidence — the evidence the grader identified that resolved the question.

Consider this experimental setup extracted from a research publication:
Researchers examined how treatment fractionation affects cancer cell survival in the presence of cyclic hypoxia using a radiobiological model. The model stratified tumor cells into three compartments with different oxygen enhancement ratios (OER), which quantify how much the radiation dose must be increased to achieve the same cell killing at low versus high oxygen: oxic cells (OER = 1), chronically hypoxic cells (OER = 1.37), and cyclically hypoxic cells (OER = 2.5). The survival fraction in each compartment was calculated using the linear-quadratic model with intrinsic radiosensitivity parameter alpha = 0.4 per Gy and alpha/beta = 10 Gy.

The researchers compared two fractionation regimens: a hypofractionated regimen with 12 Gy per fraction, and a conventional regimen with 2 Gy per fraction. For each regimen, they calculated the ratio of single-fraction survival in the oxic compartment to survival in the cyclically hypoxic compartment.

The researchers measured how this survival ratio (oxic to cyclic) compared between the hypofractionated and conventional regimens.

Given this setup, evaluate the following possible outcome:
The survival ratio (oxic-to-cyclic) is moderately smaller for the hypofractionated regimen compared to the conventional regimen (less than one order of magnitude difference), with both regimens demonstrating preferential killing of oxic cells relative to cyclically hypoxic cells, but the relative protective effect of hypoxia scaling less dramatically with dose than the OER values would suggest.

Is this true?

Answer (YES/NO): NO